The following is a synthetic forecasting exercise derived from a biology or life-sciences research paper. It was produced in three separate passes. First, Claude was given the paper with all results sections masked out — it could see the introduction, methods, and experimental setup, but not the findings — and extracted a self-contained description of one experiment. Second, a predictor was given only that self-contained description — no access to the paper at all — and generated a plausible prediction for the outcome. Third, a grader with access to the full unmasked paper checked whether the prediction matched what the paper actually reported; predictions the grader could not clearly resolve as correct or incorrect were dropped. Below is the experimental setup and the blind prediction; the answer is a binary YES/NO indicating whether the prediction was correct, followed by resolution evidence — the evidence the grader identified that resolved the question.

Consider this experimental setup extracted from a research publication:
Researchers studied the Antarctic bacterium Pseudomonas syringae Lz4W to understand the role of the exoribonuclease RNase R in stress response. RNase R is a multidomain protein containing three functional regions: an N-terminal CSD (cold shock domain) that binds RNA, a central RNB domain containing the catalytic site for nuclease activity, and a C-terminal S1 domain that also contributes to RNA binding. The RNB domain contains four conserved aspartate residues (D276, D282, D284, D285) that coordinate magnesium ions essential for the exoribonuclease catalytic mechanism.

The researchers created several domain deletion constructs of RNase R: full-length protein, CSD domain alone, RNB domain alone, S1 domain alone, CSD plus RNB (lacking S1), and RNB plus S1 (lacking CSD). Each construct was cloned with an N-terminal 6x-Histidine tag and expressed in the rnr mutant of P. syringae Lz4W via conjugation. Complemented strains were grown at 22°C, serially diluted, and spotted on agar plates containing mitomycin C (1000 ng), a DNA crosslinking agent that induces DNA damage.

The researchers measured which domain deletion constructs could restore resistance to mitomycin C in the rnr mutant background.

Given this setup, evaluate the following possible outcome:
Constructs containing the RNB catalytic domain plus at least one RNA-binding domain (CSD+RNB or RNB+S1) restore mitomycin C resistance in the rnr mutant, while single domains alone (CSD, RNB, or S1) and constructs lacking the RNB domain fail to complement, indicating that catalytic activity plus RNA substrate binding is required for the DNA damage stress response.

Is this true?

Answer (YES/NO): NO